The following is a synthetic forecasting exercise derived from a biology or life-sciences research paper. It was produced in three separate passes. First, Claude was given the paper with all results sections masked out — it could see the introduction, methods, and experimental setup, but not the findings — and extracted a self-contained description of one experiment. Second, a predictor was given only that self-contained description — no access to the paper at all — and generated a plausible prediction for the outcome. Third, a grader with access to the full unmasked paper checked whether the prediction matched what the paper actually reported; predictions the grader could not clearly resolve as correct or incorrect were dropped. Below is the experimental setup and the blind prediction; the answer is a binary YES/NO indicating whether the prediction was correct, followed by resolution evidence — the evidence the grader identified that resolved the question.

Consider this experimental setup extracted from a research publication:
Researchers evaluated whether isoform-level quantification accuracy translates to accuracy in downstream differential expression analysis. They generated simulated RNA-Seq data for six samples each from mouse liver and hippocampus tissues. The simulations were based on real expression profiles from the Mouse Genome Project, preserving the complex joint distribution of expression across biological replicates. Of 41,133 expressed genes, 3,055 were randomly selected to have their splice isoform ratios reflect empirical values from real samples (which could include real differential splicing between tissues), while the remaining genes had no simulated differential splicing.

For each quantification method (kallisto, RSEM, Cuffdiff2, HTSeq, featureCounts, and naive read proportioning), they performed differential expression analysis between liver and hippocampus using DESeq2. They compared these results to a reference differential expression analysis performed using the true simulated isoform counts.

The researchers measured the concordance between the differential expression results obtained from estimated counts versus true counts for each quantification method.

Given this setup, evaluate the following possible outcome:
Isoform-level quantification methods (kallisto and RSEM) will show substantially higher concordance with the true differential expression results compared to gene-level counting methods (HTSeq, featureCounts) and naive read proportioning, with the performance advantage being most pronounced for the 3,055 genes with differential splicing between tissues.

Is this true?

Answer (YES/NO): NO